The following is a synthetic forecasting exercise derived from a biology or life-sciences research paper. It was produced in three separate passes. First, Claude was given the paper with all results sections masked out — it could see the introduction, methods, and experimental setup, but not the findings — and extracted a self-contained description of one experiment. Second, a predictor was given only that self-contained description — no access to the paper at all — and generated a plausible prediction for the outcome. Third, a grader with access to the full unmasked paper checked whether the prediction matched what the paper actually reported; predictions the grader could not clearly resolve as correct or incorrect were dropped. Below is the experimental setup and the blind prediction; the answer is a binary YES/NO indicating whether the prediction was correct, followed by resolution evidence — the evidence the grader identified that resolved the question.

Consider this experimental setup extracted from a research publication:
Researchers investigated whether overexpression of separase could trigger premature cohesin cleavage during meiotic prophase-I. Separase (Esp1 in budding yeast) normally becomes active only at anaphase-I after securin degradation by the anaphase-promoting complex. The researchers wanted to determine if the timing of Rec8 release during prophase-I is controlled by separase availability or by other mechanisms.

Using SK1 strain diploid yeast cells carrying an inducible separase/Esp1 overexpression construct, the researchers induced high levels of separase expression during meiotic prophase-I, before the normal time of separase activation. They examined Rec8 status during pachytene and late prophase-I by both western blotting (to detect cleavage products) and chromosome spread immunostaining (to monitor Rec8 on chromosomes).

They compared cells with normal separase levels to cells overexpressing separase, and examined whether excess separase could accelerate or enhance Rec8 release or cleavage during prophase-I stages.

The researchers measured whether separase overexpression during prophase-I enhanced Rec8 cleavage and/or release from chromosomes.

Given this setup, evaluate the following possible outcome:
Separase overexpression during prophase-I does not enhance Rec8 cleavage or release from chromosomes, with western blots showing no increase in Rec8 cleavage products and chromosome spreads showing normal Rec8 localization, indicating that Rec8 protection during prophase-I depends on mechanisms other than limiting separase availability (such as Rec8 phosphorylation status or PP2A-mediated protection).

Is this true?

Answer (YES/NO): NO